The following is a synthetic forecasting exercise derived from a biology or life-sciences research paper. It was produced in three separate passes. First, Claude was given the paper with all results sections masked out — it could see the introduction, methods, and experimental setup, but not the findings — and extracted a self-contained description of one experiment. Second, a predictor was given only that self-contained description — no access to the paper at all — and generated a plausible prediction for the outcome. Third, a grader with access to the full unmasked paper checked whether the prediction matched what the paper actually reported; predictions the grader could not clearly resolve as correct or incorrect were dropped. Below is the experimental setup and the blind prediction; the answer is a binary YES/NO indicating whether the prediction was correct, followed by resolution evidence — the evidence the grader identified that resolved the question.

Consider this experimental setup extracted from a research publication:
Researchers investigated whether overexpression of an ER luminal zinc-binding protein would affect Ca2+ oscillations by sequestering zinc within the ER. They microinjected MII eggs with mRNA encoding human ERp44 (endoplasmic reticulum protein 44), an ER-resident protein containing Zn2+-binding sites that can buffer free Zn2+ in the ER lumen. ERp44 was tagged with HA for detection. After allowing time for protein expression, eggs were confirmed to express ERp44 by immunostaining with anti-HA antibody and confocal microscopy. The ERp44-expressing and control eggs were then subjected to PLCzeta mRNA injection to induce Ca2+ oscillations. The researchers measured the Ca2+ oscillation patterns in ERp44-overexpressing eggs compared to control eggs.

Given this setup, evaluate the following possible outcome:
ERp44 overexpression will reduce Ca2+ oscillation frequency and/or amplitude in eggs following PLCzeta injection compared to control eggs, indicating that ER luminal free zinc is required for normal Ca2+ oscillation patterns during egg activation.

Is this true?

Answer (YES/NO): NO